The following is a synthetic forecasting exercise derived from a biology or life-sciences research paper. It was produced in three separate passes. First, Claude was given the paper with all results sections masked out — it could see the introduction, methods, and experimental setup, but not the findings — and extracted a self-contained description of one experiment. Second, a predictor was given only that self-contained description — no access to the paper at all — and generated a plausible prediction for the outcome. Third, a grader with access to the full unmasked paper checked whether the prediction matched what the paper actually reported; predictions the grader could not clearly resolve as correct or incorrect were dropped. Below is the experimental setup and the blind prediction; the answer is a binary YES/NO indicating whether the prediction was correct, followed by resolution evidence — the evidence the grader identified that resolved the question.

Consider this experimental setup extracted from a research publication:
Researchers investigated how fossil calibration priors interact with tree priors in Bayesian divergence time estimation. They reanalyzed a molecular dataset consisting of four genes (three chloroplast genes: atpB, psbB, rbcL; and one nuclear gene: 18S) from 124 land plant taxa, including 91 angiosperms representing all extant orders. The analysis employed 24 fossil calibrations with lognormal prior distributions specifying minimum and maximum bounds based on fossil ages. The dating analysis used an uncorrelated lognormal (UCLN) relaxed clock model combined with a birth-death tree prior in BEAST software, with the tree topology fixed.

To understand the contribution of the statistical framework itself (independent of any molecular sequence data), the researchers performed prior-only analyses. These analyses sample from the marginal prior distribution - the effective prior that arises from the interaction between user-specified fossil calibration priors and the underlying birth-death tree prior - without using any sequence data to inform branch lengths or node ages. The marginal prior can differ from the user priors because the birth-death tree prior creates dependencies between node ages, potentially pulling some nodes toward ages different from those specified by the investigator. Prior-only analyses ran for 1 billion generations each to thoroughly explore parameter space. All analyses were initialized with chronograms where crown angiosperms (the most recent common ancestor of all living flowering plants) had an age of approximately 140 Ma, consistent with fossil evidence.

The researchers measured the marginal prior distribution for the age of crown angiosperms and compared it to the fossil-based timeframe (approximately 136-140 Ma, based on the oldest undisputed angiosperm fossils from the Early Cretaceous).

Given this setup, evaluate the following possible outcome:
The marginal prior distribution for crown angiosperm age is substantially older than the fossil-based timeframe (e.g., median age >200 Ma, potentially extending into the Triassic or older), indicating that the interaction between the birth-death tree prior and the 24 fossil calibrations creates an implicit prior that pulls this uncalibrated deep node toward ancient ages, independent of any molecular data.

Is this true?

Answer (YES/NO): YES